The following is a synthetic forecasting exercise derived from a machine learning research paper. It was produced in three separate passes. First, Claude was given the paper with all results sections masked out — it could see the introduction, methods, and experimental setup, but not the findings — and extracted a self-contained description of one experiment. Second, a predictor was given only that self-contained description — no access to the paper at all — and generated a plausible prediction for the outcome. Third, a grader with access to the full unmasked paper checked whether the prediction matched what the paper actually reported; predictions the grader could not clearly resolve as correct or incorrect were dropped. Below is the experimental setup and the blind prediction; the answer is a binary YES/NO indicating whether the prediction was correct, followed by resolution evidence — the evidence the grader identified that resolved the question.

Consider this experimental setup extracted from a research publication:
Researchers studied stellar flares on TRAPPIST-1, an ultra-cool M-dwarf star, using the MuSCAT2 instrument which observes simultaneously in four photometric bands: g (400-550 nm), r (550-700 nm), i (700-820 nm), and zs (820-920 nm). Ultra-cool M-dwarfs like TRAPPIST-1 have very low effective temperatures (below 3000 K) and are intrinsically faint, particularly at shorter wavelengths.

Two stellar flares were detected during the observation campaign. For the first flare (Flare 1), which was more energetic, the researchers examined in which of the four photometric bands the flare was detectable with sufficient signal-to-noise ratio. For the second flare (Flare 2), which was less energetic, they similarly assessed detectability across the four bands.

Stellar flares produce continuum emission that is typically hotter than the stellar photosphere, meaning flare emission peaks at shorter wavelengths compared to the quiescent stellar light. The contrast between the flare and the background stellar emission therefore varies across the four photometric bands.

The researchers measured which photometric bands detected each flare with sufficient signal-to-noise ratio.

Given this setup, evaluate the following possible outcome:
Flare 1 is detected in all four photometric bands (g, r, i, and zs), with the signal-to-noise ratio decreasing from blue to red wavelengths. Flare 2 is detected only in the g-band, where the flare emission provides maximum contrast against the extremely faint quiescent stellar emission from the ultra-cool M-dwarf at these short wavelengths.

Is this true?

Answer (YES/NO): NO